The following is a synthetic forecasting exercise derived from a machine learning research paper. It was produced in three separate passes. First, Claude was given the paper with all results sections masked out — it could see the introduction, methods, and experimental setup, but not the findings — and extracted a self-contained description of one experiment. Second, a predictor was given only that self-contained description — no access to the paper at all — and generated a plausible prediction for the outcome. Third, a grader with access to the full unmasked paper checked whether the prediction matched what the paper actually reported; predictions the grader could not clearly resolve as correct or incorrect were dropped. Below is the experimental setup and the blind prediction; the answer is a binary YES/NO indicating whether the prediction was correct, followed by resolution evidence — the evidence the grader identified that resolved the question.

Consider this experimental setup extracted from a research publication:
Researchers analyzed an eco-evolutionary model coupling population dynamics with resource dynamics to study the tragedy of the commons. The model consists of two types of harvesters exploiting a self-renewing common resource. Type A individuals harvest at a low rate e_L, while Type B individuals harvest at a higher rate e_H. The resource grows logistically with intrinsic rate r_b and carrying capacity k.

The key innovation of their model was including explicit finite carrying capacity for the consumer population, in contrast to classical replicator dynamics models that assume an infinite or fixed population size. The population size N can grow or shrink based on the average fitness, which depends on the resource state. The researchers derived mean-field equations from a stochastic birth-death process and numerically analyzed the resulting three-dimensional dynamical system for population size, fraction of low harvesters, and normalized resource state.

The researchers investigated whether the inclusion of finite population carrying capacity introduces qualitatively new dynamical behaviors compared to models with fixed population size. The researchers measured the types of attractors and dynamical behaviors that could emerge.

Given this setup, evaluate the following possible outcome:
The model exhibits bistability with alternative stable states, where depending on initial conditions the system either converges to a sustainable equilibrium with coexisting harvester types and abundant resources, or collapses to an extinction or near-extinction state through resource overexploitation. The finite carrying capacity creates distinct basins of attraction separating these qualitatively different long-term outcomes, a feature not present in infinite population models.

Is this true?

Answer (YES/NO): NO